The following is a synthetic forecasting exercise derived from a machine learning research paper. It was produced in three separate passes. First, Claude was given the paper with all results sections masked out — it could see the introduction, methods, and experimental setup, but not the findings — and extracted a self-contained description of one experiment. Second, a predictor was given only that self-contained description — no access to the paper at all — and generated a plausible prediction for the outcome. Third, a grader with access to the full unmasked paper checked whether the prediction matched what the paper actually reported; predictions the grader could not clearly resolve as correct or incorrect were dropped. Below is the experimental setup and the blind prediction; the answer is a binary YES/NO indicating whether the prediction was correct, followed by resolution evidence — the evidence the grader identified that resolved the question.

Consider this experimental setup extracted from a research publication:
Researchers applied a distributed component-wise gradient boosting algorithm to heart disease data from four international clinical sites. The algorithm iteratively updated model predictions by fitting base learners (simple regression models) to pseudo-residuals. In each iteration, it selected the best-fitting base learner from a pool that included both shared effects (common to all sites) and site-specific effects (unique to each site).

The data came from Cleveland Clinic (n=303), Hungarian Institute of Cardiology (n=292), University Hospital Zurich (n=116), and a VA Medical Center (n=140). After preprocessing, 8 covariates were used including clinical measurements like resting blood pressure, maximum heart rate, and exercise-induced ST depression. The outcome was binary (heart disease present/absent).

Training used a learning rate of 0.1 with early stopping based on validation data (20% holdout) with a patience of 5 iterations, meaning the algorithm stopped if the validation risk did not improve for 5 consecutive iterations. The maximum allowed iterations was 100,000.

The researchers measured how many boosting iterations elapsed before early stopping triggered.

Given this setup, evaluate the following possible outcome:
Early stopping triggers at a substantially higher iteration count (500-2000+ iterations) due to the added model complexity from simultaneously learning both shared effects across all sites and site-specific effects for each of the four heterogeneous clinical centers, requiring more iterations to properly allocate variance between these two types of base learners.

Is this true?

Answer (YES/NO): NO